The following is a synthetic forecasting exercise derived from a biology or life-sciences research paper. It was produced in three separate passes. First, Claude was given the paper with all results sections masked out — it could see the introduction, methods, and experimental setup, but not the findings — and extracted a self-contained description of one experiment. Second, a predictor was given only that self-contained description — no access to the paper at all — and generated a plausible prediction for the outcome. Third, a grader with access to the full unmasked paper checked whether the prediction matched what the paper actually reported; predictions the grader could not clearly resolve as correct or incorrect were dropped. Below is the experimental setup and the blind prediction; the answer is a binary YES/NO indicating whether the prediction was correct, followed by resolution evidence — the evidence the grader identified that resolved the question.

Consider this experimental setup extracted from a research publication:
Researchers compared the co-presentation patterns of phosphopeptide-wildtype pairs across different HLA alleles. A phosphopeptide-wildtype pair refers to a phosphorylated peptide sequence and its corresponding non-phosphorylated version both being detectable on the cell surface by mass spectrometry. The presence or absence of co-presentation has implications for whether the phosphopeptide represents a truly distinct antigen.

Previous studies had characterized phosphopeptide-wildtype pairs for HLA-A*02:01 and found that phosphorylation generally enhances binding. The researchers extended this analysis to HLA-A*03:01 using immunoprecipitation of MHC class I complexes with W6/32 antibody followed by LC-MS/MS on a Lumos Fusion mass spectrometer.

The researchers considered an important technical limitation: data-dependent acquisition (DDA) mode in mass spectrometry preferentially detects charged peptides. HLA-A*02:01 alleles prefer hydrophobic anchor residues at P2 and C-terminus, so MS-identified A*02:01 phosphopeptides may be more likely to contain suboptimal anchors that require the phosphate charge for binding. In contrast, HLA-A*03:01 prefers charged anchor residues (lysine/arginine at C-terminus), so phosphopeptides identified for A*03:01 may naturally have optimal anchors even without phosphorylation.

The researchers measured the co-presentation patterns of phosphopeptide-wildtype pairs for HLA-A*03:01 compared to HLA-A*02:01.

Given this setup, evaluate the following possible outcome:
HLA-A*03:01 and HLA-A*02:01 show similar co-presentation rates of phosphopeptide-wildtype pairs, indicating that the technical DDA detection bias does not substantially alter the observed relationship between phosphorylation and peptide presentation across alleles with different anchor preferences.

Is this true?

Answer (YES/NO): NO